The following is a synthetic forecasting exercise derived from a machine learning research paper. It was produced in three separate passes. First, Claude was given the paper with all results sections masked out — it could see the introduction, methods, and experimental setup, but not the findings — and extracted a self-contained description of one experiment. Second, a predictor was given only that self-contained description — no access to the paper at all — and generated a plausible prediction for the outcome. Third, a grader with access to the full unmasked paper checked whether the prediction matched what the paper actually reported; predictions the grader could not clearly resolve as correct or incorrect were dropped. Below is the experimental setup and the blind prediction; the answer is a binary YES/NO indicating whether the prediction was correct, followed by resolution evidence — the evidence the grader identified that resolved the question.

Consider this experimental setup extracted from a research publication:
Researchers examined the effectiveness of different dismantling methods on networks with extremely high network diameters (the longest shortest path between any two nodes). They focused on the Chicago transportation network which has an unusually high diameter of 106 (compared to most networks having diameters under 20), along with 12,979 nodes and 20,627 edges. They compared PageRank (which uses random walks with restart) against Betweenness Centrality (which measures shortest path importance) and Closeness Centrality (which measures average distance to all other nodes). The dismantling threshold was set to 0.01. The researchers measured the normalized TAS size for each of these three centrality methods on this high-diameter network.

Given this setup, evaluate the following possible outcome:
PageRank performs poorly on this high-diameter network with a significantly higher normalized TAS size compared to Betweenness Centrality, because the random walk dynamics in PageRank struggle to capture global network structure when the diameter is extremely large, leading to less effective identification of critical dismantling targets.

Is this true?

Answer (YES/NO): NO